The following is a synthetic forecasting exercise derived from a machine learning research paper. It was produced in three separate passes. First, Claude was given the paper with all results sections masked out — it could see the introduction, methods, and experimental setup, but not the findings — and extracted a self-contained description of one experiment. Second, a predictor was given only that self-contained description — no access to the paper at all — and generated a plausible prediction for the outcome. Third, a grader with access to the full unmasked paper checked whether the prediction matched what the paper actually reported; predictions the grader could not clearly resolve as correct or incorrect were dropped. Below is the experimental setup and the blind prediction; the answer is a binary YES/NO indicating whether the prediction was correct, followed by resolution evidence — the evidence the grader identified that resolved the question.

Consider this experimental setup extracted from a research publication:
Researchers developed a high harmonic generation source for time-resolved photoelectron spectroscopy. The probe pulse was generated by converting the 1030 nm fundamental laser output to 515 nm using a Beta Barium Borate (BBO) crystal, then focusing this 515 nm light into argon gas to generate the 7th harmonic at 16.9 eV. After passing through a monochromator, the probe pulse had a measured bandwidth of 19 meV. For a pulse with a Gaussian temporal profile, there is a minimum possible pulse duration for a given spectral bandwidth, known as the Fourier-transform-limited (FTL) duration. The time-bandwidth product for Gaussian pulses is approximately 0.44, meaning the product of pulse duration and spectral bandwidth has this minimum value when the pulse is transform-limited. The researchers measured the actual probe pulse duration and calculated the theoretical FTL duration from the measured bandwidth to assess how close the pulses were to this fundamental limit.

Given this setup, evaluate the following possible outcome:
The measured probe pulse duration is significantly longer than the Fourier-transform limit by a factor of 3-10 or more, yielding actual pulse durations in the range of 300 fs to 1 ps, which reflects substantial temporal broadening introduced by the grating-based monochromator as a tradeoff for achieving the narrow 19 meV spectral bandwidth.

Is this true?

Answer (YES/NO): NO